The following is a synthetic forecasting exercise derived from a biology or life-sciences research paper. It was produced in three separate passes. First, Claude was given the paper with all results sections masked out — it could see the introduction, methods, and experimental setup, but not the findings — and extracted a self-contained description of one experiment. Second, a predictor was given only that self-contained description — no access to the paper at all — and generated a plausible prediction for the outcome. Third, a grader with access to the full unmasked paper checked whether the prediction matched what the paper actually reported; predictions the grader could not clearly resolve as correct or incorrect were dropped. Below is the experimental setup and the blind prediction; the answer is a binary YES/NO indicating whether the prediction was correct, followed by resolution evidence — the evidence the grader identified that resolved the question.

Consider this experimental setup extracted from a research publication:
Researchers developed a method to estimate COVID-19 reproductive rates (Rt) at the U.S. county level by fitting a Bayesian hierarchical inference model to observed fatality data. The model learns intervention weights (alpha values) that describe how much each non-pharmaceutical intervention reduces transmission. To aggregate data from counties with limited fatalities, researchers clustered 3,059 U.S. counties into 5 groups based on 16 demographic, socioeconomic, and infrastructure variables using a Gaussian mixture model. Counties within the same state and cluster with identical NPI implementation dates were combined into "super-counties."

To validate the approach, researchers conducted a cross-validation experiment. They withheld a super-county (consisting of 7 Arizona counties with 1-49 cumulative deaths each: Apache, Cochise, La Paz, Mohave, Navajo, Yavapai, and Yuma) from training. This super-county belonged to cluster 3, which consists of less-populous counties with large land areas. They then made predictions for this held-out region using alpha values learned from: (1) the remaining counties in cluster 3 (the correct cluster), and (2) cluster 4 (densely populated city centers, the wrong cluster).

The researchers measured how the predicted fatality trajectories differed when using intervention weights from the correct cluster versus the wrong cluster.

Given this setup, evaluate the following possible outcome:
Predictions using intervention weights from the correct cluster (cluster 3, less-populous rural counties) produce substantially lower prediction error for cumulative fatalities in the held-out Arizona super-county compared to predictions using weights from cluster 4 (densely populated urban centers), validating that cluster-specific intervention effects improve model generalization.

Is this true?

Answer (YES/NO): YES